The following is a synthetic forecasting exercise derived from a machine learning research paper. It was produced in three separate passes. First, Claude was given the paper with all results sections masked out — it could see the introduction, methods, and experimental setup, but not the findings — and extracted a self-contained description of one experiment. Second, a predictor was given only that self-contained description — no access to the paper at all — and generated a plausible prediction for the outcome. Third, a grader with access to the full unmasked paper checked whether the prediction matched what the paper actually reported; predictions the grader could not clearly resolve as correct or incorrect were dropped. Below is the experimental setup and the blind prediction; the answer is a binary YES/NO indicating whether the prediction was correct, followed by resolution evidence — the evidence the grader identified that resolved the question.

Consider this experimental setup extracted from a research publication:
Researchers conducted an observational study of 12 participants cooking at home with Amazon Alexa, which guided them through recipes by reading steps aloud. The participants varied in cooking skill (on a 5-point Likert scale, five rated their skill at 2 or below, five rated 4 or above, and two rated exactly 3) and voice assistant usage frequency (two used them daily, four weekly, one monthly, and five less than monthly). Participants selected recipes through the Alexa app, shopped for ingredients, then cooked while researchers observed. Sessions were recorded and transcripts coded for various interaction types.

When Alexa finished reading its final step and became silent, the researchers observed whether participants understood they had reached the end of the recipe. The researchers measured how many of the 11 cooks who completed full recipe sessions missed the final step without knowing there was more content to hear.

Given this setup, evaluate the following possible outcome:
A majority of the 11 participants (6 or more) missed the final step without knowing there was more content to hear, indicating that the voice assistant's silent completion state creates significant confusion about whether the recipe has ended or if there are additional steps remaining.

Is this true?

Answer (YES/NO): NO